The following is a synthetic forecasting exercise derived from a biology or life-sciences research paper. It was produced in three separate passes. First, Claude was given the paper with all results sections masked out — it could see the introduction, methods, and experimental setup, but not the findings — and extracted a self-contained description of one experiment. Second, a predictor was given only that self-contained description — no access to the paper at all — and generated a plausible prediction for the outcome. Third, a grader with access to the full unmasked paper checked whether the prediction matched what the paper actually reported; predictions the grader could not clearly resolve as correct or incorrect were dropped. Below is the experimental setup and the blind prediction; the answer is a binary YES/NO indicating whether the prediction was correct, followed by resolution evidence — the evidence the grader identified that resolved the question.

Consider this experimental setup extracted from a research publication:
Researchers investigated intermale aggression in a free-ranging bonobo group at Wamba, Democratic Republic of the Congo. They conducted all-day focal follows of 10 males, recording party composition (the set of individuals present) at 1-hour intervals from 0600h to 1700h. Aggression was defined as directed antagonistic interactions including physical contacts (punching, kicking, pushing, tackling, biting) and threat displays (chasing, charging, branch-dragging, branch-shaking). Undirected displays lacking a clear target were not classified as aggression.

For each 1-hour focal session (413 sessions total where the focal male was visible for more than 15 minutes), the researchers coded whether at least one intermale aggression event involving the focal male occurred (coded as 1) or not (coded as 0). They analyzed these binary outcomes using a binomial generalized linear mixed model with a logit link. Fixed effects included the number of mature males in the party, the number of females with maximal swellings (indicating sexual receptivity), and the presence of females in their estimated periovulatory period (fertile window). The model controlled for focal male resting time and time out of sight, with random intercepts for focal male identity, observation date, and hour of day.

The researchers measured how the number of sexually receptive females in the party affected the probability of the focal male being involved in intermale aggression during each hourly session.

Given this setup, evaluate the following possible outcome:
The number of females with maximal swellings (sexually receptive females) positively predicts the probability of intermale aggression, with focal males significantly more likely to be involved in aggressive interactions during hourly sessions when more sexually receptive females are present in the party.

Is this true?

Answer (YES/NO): NO